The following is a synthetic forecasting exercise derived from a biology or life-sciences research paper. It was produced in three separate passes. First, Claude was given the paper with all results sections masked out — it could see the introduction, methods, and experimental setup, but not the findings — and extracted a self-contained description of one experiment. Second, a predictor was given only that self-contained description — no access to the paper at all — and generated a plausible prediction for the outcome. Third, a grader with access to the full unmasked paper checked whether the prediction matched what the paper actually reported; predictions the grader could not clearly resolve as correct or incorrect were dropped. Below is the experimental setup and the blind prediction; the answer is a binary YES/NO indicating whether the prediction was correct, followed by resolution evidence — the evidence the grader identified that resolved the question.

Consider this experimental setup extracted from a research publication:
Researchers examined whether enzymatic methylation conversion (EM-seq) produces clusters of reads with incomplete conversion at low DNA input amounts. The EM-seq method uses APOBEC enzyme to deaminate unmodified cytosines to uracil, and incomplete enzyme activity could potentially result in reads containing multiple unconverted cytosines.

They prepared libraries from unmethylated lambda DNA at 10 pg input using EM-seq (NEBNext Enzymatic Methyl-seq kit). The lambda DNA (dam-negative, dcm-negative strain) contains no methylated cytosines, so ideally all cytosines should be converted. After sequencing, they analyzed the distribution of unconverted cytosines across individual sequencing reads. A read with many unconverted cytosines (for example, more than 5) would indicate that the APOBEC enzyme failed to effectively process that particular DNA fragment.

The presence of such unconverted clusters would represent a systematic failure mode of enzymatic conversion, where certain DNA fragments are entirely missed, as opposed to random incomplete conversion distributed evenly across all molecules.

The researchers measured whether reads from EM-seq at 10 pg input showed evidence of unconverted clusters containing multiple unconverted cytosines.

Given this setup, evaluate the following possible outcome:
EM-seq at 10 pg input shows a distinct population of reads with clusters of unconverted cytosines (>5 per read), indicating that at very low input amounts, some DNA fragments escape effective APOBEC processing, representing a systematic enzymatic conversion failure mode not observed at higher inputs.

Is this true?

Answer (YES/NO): NO